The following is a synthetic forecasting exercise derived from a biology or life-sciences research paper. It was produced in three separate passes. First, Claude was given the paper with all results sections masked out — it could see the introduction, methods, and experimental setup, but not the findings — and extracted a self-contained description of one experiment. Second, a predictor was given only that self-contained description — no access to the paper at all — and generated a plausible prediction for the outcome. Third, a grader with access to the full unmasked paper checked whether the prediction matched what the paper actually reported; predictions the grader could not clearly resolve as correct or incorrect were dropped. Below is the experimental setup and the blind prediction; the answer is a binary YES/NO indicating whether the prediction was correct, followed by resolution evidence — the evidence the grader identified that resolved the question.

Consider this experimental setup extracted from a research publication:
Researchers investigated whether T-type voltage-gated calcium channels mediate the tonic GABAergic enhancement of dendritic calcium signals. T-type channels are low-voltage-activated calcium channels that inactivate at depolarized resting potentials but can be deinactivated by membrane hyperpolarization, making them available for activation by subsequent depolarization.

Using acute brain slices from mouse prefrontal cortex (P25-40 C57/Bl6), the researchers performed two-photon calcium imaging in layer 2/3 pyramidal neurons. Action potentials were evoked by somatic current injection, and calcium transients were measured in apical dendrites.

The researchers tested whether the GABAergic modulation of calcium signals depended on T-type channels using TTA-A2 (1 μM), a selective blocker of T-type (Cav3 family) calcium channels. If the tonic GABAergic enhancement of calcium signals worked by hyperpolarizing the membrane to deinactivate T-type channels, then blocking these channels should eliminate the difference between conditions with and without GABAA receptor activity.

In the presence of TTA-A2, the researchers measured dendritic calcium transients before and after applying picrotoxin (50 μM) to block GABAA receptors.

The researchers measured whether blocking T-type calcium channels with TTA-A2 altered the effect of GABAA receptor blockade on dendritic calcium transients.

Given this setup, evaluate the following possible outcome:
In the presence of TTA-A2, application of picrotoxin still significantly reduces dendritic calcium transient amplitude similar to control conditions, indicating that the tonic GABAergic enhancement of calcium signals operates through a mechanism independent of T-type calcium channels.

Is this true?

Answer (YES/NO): NO